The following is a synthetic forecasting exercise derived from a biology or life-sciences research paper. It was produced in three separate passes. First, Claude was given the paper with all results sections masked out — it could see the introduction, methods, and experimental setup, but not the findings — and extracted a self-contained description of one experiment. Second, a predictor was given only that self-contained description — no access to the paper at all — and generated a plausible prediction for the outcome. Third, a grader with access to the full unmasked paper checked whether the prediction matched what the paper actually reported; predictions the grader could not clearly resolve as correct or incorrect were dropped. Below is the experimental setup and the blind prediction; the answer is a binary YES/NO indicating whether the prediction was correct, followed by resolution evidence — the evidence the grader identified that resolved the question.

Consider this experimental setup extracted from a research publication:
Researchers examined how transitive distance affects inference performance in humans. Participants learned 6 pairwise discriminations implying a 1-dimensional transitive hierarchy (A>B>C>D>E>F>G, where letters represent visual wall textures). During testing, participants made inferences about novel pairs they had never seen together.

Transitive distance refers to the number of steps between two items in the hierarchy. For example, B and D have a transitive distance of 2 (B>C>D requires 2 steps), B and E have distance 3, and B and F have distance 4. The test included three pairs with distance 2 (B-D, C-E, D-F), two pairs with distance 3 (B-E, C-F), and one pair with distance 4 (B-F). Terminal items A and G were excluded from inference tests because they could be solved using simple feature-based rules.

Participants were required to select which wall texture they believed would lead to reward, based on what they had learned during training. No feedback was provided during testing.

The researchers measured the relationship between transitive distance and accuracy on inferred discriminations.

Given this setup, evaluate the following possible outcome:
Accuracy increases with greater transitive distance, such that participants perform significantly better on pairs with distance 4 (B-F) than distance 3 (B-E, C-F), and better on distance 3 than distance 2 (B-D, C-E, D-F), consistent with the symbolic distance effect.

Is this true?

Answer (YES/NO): YES